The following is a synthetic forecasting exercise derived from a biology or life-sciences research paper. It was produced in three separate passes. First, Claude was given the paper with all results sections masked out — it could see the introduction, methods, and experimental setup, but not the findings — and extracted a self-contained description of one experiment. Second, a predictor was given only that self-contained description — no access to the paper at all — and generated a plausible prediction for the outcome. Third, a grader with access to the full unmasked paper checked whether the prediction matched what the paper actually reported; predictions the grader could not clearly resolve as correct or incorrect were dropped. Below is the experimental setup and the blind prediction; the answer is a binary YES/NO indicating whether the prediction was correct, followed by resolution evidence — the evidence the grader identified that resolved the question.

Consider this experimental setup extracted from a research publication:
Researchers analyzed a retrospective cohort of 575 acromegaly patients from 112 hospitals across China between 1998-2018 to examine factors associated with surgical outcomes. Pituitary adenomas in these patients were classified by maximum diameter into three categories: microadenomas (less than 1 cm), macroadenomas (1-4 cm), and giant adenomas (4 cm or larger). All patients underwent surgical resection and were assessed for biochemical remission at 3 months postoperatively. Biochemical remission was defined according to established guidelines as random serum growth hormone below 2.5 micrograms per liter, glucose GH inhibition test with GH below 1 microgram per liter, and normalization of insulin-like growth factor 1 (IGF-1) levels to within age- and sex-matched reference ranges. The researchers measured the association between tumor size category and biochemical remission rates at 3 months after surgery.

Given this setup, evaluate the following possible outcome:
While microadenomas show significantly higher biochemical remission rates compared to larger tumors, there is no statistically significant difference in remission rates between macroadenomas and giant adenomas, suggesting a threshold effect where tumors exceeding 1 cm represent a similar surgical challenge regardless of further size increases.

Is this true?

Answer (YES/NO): NO